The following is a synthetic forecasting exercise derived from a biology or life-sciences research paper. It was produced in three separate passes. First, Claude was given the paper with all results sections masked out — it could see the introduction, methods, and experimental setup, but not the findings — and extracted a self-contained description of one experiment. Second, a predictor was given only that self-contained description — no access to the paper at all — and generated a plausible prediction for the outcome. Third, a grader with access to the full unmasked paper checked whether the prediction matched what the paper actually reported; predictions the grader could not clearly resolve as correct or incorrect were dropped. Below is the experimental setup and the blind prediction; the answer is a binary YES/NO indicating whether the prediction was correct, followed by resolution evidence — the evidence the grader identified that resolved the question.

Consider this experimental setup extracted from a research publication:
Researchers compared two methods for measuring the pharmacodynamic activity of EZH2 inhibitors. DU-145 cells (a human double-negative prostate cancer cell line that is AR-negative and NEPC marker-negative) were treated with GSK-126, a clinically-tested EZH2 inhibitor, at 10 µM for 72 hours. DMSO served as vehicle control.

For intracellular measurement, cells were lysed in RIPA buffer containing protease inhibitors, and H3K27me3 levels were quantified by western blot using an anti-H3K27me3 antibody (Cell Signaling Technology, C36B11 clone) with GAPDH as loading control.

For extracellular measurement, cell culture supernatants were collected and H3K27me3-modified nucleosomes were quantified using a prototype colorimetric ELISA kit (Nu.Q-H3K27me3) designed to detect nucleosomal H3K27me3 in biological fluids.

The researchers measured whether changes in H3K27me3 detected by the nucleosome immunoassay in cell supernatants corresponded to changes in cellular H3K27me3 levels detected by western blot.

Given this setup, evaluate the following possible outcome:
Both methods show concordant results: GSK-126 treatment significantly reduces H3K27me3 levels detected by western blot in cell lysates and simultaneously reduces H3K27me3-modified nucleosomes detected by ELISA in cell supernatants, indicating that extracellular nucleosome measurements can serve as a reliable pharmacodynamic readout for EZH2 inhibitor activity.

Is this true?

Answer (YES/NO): YES